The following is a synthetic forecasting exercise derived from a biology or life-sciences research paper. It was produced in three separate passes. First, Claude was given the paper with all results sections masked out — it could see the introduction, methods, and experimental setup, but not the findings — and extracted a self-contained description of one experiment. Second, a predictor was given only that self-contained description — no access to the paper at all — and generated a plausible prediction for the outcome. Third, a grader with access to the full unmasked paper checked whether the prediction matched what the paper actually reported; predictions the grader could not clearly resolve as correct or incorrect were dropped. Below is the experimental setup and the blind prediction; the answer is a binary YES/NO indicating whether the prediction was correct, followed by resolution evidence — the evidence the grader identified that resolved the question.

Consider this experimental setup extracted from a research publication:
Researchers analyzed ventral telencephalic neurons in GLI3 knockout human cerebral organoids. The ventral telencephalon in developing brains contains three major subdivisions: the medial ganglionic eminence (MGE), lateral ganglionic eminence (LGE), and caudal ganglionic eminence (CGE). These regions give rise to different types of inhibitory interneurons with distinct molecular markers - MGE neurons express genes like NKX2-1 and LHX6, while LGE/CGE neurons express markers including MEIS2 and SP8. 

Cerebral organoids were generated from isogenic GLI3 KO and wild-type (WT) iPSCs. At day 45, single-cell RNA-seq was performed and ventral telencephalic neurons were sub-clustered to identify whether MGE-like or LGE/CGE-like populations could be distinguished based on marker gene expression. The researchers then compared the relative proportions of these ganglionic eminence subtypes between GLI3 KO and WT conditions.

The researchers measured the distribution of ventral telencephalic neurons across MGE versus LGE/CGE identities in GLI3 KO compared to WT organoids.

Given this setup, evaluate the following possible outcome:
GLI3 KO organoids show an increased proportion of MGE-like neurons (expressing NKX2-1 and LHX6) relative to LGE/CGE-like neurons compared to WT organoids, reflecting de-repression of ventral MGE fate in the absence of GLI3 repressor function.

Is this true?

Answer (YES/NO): YES